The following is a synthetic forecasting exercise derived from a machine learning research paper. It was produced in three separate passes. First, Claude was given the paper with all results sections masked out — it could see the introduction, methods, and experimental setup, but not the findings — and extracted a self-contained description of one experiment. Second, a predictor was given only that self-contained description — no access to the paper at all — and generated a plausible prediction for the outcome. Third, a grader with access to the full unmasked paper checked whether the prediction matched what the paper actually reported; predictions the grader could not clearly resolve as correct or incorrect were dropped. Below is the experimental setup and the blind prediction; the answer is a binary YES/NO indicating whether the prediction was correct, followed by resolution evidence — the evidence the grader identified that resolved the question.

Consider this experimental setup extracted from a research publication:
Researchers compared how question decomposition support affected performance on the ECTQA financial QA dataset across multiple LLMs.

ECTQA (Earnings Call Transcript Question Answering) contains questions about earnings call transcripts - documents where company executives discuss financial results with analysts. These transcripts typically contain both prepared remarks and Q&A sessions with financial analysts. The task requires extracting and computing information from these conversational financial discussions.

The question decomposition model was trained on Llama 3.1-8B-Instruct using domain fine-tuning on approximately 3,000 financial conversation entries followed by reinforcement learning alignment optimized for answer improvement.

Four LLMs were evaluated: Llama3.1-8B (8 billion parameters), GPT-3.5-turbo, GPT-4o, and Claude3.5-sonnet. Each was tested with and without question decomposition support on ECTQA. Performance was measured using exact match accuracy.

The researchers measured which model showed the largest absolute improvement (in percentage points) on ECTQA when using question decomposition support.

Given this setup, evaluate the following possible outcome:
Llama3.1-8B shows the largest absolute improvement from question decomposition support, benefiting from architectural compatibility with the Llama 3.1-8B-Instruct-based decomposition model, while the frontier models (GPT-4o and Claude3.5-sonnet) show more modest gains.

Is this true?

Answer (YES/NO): NO